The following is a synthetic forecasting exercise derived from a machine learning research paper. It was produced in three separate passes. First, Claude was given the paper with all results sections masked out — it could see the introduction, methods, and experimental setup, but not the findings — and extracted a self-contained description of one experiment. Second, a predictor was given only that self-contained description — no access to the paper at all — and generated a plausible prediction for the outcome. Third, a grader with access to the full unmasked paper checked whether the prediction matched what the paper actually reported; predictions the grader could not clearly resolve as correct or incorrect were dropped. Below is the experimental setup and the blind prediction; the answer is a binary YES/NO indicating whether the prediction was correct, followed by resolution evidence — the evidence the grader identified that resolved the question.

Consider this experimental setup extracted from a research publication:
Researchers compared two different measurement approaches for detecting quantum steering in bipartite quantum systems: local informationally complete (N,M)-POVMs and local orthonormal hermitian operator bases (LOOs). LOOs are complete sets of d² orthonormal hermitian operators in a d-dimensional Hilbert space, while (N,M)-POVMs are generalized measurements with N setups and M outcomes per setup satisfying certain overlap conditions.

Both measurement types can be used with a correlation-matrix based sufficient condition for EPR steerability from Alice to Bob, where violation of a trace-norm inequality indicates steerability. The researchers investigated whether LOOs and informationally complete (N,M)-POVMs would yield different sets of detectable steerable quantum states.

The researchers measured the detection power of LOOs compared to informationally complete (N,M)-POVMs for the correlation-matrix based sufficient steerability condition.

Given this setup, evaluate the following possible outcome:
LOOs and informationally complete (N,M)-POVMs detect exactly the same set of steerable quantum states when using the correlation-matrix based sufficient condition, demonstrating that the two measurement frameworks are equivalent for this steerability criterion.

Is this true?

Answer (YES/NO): YES